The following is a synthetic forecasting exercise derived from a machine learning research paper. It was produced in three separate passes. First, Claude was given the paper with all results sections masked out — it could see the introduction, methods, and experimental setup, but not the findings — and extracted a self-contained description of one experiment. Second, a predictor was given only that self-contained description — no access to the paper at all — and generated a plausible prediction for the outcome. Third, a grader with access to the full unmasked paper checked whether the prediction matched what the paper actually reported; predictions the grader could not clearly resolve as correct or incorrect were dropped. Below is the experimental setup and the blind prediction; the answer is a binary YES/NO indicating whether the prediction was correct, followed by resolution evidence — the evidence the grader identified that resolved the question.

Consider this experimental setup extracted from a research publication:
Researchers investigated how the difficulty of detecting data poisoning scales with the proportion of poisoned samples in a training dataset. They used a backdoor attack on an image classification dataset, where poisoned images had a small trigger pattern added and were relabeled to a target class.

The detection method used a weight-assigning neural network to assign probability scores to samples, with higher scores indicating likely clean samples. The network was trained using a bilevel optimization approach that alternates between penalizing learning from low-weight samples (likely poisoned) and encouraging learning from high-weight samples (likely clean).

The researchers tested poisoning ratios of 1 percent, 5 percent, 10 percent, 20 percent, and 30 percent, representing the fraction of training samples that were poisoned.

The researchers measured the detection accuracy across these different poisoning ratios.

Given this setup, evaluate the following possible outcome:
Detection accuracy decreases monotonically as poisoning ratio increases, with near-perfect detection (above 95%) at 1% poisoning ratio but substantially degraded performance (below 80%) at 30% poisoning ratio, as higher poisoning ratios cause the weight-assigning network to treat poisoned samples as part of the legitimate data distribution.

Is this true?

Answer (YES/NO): NO